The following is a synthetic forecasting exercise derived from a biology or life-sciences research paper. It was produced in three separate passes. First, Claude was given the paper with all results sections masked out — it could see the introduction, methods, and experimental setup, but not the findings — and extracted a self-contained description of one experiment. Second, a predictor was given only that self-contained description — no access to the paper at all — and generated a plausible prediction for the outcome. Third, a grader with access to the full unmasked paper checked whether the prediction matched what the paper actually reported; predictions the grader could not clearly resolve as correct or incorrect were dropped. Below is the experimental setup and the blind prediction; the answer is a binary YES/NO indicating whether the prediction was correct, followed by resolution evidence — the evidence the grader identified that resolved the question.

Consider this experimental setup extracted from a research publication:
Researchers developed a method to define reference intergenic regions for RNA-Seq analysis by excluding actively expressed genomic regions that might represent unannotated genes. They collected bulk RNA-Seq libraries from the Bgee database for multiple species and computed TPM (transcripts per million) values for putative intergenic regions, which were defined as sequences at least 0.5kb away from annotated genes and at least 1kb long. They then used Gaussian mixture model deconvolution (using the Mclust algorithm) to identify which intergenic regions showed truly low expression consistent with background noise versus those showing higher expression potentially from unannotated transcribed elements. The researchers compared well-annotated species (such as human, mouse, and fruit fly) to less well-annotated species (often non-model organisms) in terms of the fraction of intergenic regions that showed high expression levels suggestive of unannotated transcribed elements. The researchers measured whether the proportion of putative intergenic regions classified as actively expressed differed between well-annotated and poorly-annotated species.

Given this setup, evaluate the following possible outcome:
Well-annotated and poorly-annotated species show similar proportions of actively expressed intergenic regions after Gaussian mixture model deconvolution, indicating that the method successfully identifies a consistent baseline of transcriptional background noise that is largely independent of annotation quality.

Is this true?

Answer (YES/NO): NO